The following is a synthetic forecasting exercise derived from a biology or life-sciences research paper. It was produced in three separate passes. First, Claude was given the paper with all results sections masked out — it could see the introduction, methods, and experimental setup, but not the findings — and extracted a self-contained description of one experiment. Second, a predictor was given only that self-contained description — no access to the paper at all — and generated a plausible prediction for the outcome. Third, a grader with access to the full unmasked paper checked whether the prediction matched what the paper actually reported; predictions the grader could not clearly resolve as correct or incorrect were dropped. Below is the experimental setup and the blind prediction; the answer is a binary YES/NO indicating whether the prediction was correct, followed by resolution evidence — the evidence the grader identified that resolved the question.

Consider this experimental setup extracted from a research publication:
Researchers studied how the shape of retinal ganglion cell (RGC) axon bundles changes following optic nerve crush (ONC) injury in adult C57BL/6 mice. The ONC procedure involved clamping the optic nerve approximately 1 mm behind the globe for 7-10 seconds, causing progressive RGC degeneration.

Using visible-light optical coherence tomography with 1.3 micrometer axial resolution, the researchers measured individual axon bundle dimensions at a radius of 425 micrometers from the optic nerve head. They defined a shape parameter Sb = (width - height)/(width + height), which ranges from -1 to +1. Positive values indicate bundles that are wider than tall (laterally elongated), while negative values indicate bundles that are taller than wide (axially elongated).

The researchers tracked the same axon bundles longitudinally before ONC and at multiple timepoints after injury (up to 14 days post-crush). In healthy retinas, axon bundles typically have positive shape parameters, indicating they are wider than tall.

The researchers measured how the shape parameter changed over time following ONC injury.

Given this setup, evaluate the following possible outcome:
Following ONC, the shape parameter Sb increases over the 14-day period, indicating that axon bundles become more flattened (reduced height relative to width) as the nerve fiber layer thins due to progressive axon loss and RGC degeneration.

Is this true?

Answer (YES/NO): NO